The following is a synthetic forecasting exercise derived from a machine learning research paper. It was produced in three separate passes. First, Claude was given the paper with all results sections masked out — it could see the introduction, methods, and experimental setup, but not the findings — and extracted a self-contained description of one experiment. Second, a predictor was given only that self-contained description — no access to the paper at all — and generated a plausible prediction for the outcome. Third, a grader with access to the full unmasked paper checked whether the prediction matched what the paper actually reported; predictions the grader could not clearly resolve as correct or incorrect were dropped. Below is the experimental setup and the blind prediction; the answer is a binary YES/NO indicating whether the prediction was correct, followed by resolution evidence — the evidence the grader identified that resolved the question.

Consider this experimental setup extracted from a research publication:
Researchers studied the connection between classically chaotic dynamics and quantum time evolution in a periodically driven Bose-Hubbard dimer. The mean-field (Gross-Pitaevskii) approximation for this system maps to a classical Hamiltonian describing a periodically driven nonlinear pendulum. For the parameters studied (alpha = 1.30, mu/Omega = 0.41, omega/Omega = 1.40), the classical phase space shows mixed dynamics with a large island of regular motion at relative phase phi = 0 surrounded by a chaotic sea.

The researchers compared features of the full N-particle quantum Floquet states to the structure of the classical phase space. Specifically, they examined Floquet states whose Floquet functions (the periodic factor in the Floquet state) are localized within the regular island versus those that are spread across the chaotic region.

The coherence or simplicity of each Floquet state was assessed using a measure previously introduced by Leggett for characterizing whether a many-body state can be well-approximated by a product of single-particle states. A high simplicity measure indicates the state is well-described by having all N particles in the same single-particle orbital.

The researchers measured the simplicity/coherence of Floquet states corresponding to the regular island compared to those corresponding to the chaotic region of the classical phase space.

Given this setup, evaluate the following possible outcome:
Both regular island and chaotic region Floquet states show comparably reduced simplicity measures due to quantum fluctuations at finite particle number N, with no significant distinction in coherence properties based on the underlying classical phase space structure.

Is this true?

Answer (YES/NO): NO